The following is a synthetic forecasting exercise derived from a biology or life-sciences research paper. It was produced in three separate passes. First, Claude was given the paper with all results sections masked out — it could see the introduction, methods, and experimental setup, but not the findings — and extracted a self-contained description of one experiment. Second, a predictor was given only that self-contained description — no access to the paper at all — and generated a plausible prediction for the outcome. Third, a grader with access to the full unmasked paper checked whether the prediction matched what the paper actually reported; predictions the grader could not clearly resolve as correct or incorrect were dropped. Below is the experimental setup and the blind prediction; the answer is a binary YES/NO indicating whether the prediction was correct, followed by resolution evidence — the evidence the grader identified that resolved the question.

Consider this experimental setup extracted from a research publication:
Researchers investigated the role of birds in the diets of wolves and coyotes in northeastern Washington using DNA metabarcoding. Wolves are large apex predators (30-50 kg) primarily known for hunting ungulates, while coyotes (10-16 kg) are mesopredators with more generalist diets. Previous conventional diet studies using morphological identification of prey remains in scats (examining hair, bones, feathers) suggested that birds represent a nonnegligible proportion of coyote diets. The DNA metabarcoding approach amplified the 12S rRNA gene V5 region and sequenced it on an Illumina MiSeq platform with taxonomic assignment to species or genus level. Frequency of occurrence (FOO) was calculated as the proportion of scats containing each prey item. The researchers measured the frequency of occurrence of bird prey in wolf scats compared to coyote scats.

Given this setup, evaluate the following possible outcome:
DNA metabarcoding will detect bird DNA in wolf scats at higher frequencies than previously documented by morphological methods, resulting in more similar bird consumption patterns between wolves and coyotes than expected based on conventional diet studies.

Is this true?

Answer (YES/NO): NO